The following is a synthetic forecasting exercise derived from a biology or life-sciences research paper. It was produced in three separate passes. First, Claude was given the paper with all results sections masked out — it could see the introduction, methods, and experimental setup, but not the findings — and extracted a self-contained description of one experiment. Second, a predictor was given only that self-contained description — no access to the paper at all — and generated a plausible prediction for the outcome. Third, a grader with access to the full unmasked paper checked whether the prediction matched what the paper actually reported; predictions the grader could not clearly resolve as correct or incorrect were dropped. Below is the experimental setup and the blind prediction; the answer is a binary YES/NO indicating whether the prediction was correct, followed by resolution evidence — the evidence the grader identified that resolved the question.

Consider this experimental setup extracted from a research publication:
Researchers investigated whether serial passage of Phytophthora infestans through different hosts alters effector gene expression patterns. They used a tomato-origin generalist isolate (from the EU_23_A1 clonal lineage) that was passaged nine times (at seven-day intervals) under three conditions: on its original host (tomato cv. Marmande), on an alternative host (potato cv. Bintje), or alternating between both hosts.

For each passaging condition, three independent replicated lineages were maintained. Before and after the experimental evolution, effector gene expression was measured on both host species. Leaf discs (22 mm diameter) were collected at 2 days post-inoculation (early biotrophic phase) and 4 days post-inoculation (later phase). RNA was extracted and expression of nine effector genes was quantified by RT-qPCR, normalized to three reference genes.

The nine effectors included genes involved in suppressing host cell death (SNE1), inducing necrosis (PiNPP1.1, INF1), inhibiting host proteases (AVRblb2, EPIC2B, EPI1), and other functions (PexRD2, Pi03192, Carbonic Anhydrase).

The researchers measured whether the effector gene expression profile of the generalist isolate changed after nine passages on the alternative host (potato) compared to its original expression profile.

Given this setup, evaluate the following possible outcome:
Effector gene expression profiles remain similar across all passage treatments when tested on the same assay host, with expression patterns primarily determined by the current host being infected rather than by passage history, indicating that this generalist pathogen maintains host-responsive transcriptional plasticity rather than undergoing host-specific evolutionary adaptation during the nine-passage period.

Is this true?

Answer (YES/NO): YES